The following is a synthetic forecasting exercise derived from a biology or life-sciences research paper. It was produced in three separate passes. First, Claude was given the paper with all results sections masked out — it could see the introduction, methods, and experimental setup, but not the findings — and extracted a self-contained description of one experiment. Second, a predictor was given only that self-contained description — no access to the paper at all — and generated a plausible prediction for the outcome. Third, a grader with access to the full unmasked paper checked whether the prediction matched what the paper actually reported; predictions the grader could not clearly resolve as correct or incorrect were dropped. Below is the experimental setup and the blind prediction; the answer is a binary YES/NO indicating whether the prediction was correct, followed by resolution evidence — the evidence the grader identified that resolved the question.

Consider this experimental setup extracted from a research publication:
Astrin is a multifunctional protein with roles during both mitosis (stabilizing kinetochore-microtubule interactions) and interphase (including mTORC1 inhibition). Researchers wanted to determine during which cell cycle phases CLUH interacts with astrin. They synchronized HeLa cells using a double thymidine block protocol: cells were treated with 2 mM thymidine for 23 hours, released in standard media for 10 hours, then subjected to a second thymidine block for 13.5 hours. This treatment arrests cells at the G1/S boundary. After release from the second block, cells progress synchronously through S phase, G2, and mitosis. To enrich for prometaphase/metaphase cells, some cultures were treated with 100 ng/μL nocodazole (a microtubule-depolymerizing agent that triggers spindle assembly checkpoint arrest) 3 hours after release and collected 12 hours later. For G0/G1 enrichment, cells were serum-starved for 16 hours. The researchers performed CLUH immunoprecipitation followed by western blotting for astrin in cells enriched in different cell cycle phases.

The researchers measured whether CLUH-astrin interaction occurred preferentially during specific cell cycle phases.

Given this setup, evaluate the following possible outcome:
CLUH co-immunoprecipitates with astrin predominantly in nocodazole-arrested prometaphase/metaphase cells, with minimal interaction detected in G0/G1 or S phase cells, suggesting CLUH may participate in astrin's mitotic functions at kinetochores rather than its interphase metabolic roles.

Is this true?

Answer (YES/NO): NO